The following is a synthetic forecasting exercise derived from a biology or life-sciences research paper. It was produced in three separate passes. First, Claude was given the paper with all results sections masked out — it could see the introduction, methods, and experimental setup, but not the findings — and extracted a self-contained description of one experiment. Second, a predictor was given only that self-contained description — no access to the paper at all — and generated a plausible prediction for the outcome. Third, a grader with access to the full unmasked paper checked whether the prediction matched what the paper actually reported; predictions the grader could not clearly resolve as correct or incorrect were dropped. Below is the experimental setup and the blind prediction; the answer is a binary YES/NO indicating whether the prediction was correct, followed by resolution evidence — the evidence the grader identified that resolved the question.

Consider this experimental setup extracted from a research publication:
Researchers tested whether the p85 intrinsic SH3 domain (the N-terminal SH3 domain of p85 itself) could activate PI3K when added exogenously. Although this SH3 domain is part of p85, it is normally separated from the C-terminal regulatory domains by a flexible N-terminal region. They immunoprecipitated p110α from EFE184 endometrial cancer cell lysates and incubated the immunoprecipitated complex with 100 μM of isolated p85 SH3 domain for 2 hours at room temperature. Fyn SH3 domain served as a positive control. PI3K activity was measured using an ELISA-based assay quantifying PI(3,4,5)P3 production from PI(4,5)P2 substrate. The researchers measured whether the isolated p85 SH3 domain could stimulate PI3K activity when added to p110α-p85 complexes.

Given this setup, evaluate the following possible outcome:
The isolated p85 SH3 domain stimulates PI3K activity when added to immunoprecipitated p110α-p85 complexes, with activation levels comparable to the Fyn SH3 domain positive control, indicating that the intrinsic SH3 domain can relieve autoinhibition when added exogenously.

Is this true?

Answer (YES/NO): NO